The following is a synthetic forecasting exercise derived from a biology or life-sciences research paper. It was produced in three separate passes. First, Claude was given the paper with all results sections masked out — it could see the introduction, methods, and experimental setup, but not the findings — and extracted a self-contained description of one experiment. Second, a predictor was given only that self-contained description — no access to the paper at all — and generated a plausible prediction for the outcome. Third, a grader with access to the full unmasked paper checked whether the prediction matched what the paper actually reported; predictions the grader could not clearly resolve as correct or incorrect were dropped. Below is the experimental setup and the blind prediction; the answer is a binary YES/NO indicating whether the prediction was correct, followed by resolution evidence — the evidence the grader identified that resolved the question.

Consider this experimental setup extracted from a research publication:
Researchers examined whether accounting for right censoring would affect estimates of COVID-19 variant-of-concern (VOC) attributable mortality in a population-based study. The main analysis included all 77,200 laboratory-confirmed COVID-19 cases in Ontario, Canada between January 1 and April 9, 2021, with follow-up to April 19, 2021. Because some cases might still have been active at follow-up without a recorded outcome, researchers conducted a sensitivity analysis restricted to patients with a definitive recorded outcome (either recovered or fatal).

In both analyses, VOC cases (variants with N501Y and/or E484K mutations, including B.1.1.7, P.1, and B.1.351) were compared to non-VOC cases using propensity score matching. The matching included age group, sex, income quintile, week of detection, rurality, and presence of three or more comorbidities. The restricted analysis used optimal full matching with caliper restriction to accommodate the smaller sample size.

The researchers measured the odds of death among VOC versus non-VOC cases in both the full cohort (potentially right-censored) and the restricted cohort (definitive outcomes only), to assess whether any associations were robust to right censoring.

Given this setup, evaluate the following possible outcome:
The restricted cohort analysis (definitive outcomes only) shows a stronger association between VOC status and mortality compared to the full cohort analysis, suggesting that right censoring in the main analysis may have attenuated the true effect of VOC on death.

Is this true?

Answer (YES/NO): NO